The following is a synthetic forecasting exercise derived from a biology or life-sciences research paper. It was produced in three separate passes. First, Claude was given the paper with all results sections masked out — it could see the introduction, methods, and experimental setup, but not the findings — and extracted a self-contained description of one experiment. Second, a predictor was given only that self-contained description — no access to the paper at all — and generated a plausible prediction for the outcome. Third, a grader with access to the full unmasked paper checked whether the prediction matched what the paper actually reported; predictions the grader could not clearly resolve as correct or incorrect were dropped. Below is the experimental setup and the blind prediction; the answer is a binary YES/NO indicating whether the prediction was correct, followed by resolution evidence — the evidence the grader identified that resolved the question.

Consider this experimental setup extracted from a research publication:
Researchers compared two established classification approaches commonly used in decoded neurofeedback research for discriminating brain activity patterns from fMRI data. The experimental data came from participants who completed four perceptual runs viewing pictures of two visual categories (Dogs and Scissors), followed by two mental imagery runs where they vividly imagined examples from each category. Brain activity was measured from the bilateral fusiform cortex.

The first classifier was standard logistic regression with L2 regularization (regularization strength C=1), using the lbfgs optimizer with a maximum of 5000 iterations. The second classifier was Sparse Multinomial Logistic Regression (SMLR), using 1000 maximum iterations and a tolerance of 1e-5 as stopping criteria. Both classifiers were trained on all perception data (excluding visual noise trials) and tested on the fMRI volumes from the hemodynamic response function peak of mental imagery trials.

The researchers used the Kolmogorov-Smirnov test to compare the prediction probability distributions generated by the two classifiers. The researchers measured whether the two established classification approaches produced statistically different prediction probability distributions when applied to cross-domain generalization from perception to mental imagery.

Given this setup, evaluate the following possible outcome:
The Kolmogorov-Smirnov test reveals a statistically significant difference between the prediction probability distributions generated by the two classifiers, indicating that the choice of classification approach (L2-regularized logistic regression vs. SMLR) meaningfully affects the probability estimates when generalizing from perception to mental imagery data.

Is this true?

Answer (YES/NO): YES